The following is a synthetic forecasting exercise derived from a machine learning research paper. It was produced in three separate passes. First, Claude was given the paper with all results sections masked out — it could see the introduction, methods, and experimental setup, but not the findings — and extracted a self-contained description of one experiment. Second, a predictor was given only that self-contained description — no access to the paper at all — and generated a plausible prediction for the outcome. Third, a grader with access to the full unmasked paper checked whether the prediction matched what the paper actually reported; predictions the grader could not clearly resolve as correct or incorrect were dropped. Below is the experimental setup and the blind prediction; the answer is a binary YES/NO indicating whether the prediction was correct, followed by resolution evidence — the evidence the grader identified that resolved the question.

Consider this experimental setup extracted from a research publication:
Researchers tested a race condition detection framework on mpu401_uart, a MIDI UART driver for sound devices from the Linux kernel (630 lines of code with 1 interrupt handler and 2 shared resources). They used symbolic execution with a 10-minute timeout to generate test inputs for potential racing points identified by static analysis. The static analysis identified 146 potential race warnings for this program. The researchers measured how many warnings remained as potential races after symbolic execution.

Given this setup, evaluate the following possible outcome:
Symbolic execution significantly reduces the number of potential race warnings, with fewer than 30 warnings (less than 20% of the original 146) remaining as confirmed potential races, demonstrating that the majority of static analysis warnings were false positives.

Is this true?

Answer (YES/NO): NO